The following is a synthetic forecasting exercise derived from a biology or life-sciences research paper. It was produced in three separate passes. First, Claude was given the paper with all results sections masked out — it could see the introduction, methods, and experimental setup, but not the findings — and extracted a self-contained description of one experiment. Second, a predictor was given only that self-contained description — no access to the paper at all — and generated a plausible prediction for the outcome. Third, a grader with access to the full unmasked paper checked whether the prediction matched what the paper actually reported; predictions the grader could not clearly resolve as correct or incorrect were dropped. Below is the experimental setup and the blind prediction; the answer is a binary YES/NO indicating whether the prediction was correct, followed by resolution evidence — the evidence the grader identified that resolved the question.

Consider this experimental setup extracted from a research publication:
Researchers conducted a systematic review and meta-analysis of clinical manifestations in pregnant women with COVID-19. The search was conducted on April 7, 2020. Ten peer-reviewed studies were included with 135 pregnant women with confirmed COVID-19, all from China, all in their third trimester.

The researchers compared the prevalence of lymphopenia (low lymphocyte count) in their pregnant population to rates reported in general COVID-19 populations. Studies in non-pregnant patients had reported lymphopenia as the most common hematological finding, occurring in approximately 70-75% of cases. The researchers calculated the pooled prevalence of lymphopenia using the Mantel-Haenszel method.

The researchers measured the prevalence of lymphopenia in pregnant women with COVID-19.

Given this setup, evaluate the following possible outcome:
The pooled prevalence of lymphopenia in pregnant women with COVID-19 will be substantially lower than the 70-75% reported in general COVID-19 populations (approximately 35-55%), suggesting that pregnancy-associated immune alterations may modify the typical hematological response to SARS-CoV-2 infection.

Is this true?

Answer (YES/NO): YES